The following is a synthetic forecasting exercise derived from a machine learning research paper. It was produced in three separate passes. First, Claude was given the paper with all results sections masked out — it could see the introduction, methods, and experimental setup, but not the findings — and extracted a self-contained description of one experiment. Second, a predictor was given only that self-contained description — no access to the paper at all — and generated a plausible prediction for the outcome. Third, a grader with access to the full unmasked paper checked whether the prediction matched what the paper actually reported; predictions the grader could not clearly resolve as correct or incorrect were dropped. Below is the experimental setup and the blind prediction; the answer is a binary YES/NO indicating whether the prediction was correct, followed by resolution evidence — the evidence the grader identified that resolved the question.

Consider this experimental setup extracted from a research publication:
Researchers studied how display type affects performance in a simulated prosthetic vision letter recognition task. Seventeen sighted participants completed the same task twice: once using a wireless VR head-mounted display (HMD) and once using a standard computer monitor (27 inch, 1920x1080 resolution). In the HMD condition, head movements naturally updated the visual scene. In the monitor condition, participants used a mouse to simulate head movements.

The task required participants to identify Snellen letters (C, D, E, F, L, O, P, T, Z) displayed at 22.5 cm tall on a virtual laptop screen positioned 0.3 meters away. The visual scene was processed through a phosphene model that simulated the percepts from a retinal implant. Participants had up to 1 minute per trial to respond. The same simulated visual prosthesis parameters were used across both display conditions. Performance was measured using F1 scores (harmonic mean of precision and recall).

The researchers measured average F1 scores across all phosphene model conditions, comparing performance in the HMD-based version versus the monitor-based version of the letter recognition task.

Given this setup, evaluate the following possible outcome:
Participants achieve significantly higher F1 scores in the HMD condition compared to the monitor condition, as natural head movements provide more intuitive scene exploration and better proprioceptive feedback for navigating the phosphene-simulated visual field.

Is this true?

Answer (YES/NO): YES